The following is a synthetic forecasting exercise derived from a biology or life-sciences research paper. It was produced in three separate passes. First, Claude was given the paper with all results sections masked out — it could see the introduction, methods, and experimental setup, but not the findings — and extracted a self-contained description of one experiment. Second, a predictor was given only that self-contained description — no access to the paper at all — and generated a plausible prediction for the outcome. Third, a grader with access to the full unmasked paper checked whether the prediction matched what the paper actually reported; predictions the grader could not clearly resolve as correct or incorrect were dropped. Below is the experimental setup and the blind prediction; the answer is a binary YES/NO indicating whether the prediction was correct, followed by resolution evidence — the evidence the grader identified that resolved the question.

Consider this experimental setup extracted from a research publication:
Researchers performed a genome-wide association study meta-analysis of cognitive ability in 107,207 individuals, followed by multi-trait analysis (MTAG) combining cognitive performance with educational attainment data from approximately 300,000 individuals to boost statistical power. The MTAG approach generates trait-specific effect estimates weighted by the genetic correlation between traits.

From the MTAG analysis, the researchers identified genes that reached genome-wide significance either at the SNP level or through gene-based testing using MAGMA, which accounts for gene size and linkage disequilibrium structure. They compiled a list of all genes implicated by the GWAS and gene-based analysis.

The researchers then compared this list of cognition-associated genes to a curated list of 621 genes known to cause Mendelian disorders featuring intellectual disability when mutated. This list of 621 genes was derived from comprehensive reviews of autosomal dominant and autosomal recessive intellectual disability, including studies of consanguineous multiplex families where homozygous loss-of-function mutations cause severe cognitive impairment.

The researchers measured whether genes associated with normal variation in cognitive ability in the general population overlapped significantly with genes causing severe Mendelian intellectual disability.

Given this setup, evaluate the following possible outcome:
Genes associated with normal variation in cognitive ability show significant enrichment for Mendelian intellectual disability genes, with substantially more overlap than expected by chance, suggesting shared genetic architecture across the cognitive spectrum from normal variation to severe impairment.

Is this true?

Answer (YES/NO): YES